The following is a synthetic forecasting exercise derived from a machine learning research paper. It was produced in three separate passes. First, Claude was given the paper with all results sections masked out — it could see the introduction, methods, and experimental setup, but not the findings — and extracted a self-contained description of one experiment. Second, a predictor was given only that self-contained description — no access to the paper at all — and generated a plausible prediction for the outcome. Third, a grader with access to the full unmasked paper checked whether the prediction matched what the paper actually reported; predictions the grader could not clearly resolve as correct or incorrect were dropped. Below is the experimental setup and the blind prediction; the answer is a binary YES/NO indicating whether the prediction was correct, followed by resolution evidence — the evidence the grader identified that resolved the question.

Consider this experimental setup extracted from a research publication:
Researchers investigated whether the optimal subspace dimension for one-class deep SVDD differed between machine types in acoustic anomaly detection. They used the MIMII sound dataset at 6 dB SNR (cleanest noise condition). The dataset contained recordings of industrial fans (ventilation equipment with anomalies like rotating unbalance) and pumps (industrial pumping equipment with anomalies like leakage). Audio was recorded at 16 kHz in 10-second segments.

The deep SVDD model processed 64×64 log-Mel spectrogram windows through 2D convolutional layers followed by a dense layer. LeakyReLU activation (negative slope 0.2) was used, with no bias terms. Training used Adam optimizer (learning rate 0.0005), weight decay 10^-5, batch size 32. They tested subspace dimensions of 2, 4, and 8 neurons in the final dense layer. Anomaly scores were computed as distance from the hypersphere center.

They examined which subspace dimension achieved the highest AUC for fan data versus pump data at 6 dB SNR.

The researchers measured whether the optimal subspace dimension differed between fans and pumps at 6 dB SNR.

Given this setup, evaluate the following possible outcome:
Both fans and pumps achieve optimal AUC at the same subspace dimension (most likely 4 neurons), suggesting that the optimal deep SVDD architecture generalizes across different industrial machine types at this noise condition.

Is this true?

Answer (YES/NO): NO